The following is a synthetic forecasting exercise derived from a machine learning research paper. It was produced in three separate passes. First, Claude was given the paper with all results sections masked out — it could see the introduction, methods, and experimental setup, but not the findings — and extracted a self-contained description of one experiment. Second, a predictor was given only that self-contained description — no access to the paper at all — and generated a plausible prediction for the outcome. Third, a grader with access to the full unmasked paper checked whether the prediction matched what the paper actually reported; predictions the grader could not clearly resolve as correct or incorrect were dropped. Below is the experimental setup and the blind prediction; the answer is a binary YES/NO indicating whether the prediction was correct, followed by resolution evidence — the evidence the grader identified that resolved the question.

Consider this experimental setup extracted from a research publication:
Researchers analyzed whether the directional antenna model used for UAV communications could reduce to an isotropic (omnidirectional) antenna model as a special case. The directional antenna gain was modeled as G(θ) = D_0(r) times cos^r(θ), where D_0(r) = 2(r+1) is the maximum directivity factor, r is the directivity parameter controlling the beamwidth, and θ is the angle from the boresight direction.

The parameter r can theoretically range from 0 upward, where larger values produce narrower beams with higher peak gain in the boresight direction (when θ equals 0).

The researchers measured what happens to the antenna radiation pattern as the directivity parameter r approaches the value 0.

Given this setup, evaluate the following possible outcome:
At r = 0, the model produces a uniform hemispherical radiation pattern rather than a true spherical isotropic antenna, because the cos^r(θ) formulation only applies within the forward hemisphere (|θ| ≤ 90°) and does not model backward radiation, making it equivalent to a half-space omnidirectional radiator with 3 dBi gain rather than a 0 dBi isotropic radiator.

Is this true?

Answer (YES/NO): NO